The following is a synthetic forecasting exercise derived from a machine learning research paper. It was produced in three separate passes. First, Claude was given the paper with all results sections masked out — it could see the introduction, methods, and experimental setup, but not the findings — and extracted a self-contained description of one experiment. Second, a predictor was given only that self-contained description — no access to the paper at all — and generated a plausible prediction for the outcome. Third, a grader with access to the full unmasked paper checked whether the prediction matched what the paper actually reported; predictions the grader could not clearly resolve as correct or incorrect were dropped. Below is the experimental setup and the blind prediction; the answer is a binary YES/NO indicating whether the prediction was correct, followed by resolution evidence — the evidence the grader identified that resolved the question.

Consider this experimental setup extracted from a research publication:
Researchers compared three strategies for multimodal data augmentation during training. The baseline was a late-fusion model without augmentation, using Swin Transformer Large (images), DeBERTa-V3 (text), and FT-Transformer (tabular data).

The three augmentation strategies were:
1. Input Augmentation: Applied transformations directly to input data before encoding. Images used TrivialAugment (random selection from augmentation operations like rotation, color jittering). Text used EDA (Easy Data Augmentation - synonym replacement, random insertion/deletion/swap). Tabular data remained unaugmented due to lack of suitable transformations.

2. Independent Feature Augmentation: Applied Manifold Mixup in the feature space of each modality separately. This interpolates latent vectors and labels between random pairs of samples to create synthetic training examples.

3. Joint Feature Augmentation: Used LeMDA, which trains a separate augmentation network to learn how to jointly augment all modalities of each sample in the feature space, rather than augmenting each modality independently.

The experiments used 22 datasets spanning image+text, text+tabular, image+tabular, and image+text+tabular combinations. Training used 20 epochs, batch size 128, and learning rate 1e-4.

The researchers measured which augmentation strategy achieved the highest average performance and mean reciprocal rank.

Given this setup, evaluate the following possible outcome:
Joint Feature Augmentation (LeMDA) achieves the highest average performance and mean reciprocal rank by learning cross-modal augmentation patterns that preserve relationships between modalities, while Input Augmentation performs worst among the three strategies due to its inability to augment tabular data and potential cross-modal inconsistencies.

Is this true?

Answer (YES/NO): NO